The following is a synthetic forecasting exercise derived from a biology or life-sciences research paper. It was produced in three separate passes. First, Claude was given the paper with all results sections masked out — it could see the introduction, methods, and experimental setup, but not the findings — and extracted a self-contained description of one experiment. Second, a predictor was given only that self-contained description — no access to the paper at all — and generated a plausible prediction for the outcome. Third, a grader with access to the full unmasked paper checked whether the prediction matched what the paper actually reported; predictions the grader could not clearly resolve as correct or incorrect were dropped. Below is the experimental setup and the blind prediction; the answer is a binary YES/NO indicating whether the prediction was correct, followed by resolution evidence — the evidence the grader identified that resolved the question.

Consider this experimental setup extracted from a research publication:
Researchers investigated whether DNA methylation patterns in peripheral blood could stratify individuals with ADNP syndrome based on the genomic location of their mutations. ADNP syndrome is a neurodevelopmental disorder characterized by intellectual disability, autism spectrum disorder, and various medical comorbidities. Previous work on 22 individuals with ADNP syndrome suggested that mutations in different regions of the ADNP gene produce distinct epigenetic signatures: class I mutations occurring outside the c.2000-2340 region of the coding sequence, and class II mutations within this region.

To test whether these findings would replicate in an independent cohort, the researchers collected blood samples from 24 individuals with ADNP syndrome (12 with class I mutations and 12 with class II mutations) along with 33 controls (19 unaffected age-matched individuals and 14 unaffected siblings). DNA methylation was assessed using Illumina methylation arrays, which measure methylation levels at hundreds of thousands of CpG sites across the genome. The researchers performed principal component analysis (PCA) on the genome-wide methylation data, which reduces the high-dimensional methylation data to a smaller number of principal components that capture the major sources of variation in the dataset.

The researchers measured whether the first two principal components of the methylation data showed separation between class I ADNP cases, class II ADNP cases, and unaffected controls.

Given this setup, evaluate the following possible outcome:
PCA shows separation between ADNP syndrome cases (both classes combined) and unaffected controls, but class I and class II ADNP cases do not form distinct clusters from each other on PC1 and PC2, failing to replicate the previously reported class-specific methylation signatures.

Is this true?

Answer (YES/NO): NO